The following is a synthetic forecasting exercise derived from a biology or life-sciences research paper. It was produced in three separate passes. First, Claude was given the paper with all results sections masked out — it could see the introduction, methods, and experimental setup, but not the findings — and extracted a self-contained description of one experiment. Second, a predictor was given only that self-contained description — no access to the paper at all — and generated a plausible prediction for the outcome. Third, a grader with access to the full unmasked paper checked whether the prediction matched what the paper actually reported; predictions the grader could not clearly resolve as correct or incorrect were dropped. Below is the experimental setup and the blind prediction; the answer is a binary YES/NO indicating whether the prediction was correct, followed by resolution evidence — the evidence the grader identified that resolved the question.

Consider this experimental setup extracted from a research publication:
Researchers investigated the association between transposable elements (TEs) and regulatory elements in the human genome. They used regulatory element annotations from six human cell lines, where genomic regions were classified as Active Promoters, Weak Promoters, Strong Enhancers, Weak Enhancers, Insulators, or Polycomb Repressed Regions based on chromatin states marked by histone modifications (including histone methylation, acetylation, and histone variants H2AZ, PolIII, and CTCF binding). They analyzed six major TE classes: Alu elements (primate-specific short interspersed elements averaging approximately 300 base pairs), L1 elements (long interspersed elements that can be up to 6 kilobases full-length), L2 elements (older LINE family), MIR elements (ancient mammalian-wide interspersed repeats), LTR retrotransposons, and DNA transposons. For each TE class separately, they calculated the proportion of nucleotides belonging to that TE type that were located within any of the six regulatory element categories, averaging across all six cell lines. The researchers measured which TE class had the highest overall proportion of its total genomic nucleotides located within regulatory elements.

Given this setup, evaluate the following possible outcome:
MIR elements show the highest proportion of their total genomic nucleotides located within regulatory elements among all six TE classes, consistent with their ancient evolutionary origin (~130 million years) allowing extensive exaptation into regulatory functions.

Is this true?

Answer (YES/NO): NO